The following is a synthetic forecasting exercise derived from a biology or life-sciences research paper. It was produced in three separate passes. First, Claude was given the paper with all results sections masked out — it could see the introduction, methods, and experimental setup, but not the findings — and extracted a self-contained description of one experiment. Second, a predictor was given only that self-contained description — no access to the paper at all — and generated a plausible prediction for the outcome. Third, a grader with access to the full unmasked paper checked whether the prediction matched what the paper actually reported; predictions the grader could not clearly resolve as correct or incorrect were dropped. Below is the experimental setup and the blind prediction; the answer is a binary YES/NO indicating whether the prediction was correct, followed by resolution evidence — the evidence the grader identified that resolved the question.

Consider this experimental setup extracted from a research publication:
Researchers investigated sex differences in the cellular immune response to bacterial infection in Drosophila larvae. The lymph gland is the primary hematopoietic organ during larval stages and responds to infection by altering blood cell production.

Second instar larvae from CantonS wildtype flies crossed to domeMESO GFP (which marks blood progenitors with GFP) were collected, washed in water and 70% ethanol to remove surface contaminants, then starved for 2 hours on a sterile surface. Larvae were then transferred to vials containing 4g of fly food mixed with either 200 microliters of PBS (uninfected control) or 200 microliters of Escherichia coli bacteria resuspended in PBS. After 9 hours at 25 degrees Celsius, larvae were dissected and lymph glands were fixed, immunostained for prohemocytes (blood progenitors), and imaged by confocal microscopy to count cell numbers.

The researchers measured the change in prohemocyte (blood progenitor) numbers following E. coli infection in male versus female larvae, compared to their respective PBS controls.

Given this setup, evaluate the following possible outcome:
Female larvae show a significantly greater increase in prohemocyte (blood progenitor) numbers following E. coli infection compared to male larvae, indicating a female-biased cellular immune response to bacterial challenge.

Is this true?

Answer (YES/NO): NO